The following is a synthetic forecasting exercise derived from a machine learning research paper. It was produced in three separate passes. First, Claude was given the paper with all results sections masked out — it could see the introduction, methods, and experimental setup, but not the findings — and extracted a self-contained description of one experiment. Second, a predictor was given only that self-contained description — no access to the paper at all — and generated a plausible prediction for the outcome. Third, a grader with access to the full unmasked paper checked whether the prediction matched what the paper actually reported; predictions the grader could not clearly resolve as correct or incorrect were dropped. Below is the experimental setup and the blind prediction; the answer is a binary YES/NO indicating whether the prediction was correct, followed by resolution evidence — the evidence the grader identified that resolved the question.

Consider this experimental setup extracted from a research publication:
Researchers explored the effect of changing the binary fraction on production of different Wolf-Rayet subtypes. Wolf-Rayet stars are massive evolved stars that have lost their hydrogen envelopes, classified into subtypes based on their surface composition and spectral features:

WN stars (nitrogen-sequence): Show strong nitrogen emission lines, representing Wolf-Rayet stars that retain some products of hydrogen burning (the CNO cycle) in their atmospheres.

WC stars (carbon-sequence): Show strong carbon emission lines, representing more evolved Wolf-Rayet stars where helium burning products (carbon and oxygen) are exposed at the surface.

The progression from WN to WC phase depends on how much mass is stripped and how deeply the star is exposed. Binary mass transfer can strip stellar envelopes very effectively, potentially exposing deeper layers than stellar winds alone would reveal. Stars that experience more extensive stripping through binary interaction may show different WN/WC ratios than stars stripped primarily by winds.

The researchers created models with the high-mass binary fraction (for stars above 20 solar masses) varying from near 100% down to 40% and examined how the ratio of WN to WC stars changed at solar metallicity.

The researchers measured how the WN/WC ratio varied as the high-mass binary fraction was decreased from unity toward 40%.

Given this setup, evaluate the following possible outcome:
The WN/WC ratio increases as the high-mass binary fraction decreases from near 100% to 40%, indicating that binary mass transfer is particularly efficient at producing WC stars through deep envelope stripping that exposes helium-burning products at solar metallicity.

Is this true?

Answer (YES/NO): NO